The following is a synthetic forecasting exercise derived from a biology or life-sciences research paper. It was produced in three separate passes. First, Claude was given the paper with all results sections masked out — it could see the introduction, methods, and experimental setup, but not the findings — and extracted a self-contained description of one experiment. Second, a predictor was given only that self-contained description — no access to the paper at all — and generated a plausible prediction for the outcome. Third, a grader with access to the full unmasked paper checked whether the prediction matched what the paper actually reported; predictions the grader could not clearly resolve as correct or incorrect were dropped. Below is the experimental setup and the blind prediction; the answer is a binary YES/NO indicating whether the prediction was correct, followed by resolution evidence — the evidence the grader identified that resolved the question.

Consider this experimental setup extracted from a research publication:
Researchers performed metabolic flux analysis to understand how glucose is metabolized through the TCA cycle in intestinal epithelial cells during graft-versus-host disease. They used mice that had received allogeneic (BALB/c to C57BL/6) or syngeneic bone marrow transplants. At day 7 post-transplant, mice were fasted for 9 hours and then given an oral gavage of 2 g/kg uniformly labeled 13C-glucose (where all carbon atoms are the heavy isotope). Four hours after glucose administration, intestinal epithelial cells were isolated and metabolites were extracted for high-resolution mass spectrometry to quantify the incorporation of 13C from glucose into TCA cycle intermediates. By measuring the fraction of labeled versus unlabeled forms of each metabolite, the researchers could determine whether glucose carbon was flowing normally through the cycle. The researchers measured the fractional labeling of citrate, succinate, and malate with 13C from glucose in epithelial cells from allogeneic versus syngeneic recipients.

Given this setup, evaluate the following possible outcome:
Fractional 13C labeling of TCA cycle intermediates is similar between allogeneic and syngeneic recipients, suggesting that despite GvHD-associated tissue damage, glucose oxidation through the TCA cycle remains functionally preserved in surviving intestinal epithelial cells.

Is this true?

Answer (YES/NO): NO